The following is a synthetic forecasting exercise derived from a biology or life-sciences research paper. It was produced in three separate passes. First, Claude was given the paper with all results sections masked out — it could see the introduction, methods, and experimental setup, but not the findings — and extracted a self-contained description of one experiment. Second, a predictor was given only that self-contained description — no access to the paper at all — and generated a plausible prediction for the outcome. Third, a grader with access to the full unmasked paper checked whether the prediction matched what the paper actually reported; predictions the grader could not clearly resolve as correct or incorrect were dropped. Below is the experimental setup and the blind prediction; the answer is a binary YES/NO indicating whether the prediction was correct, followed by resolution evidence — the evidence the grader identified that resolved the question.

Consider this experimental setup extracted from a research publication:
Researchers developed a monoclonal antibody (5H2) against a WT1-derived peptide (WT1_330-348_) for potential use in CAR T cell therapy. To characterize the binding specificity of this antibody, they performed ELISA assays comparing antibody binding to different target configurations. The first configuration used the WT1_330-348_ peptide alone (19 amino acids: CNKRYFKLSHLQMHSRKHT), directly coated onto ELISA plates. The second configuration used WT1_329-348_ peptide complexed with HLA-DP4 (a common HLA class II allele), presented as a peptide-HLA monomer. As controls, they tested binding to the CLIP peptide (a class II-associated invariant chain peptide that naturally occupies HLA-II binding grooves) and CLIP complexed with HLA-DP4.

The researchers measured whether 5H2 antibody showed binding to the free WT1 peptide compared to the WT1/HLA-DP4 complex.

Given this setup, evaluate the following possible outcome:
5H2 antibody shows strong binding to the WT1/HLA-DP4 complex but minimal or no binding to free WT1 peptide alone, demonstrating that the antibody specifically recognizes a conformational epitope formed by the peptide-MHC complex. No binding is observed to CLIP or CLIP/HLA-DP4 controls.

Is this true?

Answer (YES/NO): NO